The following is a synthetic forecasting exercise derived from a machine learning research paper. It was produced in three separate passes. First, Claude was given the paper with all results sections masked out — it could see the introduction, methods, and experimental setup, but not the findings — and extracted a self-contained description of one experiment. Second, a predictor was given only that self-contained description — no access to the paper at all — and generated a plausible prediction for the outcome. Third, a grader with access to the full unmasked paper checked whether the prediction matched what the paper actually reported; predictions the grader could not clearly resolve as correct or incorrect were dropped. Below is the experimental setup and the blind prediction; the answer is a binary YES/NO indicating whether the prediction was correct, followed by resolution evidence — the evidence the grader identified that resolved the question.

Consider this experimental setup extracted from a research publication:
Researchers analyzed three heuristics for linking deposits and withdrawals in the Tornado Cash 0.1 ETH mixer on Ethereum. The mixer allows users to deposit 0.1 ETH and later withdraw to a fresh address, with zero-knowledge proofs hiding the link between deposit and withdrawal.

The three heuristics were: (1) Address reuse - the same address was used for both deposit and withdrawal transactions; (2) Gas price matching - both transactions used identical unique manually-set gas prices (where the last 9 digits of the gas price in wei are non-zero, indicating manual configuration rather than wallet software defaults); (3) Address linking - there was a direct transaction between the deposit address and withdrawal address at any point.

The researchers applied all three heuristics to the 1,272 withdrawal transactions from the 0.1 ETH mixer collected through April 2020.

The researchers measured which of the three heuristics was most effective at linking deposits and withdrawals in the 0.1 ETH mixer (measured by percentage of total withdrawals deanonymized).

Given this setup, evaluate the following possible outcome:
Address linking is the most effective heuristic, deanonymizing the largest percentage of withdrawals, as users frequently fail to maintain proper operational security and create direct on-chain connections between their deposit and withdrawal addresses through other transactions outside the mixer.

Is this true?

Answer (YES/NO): YES